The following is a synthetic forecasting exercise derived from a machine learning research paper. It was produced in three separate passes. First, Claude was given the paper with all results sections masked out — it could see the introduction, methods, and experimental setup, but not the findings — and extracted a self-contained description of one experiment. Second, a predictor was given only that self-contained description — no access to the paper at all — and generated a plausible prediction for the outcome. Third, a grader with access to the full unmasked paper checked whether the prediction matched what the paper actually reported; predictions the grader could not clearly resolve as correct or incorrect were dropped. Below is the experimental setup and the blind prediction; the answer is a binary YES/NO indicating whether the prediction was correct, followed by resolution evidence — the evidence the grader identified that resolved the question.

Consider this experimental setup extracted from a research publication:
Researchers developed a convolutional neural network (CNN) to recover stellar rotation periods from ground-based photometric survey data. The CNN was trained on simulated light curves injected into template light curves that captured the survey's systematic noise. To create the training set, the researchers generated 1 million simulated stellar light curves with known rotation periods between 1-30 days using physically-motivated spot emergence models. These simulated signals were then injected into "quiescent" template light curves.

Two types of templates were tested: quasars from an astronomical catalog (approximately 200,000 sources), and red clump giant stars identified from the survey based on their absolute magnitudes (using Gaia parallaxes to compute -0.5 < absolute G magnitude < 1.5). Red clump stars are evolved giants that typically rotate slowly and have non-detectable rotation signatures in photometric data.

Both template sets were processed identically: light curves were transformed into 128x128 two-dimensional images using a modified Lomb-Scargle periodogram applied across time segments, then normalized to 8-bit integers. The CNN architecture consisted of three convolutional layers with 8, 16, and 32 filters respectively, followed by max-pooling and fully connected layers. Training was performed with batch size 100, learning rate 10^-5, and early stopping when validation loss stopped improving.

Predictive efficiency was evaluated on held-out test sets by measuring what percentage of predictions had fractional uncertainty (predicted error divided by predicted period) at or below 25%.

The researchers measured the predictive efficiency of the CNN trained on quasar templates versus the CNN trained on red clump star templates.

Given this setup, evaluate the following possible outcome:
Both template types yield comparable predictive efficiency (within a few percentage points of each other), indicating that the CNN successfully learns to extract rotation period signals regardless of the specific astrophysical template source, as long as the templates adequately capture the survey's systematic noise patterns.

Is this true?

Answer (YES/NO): NO